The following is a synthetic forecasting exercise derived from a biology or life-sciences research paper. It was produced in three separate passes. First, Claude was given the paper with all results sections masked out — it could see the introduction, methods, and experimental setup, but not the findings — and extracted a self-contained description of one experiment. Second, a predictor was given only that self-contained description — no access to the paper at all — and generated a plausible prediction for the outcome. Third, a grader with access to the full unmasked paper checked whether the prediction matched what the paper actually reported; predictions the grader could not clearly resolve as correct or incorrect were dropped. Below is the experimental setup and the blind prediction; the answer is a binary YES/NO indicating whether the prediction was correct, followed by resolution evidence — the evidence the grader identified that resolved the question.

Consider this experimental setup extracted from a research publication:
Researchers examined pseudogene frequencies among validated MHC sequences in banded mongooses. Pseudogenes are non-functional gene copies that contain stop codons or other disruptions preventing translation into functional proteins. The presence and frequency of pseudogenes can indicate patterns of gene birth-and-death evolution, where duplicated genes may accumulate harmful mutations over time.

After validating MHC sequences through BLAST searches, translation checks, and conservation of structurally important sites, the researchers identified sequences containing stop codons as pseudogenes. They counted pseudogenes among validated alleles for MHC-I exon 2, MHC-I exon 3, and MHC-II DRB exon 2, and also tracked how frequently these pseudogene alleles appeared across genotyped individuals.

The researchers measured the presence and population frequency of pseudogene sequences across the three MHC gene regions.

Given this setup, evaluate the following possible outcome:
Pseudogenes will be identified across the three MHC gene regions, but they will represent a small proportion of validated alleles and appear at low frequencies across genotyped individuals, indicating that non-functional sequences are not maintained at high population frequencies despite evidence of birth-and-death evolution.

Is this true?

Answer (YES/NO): NO